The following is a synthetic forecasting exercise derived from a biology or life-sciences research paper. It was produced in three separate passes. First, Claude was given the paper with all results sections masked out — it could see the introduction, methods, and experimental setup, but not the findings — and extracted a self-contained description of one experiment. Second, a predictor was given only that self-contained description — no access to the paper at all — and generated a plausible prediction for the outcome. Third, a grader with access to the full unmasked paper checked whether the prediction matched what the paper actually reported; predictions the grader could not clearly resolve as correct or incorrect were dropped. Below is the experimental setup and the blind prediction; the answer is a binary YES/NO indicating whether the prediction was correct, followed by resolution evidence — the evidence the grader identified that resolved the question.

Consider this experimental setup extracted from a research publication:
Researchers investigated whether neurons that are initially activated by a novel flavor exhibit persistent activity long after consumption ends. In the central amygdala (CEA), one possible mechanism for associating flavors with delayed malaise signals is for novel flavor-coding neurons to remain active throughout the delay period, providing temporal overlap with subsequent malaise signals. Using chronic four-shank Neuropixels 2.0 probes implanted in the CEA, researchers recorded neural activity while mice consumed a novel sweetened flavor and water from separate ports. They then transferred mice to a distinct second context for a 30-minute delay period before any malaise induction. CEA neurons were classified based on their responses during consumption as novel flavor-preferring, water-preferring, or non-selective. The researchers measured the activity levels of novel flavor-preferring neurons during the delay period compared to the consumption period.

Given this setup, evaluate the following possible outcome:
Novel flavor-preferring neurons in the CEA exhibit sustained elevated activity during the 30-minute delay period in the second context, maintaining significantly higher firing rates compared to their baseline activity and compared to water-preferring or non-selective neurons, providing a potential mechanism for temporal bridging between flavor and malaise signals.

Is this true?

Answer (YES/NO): NO